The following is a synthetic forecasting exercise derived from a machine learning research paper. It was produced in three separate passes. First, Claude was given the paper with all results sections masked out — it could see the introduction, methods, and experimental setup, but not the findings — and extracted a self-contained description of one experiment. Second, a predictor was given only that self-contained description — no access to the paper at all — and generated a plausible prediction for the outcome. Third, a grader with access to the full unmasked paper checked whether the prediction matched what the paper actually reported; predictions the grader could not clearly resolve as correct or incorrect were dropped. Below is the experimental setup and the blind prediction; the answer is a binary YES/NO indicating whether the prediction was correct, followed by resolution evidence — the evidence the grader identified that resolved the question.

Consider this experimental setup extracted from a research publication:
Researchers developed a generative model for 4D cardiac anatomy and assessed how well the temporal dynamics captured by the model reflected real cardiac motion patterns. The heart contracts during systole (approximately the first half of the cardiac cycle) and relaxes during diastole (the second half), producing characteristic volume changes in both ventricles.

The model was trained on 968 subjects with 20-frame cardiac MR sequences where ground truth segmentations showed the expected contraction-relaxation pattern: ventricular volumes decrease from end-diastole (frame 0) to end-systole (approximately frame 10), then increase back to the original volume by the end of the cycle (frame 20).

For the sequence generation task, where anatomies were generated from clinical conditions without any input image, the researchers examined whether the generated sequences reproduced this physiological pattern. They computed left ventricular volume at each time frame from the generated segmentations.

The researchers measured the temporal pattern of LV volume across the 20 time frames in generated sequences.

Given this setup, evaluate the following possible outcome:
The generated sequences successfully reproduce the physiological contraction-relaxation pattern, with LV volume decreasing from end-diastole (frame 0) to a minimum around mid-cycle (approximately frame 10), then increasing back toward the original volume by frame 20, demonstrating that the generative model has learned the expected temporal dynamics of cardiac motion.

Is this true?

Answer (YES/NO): YES